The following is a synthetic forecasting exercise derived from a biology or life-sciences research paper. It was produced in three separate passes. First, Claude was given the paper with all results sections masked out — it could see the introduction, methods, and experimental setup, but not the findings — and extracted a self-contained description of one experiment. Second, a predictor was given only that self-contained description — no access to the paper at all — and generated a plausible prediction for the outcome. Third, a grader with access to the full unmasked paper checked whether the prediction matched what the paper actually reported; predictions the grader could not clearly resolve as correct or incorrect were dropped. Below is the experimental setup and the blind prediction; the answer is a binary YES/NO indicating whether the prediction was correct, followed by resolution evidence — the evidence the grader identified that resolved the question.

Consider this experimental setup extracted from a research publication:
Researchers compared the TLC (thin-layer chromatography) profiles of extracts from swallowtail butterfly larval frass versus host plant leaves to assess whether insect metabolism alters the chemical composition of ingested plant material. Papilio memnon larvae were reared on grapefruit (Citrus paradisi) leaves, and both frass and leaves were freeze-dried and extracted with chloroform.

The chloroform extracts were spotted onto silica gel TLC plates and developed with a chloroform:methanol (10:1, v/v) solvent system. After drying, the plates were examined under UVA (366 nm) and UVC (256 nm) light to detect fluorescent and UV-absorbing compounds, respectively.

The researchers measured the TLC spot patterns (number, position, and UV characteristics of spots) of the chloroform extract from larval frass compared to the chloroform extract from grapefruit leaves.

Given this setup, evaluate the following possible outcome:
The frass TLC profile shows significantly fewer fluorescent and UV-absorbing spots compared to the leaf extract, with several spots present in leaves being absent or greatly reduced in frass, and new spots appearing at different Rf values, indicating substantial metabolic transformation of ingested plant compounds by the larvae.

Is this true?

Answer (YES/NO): NO